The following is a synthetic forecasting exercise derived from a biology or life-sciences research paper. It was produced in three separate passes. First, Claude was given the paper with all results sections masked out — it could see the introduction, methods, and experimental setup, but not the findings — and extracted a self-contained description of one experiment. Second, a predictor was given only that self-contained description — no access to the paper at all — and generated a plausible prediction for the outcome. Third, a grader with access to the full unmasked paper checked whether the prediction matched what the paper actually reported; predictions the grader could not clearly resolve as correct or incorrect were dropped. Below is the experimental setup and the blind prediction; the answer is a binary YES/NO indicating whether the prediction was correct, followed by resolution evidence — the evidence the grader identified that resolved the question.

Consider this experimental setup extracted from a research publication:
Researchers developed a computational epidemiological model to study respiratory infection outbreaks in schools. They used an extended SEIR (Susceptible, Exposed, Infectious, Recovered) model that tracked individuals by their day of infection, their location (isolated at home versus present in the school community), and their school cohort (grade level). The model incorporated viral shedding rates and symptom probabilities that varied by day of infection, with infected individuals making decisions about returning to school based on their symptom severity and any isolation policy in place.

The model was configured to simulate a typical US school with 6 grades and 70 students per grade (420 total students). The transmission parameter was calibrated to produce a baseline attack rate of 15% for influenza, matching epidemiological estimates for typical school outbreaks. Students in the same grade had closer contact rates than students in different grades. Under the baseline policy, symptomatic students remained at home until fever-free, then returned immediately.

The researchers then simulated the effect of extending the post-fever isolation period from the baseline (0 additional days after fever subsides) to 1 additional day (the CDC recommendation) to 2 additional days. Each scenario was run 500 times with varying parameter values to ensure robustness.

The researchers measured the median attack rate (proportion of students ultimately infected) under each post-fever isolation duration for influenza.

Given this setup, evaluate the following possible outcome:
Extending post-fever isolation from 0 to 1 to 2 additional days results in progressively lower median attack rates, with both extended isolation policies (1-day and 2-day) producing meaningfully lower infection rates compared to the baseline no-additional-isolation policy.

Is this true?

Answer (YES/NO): YES